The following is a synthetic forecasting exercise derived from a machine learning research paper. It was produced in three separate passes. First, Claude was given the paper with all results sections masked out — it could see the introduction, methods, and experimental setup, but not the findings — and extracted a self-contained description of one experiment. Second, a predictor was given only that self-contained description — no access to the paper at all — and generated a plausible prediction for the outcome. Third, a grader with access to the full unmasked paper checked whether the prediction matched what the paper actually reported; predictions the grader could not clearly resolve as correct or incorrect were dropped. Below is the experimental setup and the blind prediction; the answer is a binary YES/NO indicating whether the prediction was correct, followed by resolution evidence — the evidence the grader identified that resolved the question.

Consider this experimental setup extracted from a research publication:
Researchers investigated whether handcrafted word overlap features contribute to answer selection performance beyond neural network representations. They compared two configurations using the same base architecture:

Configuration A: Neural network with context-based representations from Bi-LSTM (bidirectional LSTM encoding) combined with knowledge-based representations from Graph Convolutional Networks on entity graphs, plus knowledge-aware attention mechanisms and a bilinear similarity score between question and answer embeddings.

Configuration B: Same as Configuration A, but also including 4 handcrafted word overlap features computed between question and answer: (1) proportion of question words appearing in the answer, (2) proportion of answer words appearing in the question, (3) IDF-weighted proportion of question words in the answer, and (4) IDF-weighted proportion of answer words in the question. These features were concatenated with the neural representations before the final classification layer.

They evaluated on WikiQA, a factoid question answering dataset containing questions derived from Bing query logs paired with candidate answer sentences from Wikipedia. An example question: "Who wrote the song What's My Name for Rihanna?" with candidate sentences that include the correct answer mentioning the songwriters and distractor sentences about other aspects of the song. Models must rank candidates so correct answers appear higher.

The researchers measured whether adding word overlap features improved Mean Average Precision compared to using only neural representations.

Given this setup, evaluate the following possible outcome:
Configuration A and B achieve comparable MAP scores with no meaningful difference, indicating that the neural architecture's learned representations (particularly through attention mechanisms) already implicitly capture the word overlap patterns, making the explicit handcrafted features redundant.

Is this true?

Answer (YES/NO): NO